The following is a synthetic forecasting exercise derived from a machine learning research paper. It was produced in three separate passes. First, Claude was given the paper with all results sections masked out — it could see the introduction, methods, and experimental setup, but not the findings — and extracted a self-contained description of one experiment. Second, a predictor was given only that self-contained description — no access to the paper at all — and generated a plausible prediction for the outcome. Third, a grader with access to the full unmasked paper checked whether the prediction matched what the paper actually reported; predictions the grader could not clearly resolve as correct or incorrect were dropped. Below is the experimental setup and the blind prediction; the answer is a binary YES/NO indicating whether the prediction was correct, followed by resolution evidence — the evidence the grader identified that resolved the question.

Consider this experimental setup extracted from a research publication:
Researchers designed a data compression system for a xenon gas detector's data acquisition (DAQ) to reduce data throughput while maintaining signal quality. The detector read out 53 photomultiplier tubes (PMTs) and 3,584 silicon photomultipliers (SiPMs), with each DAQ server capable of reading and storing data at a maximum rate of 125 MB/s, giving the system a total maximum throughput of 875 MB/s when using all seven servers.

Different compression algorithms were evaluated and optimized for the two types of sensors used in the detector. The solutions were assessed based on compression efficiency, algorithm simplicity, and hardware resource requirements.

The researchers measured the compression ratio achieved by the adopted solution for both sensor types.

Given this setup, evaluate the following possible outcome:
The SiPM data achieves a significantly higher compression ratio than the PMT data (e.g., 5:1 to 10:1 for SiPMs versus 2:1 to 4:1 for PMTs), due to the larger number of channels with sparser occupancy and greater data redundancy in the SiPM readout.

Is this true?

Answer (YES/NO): NO